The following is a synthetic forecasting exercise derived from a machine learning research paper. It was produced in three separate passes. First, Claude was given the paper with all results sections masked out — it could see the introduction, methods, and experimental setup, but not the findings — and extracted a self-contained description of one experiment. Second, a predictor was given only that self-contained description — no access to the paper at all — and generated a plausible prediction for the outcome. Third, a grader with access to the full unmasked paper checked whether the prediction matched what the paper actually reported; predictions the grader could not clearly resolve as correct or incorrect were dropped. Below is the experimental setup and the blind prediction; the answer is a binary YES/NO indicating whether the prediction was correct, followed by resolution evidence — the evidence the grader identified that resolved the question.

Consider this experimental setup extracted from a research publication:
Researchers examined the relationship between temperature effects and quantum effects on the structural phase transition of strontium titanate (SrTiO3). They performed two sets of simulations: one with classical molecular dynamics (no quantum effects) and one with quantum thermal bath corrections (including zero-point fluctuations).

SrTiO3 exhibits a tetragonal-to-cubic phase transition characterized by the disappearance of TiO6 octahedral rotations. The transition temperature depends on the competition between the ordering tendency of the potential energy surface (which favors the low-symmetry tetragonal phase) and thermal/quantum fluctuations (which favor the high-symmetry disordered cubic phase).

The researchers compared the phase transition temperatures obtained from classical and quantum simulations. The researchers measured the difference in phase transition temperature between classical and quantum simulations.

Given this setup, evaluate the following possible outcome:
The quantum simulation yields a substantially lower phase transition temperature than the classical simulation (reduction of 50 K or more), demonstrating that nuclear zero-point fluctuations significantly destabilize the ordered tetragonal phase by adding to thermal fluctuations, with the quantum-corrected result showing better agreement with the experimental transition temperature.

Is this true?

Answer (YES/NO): NO